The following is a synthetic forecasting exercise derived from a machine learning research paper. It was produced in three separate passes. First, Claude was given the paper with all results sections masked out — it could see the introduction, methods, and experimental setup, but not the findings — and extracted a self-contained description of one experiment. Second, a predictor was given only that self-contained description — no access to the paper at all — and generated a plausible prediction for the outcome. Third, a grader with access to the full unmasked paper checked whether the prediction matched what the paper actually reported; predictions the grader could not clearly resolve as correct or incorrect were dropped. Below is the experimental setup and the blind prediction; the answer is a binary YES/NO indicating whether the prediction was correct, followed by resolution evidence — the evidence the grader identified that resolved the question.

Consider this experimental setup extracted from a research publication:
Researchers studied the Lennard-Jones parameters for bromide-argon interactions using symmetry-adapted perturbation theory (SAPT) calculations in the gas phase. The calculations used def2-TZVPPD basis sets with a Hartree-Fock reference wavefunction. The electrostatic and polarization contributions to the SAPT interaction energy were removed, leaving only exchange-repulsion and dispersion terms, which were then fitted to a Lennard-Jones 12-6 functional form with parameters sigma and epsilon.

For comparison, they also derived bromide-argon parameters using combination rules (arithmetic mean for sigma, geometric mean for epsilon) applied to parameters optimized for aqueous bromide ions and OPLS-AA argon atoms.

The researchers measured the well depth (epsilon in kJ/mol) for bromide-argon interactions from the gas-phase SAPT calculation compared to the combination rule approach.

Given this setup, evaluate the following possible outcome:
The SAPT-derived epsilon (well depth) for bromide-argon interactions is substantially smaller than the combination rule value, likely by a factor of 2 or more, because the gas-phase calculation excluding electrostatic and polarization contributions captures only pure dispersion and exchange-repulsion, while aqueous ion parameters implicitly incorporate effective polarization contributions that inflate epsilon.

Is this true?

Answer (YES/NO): YES